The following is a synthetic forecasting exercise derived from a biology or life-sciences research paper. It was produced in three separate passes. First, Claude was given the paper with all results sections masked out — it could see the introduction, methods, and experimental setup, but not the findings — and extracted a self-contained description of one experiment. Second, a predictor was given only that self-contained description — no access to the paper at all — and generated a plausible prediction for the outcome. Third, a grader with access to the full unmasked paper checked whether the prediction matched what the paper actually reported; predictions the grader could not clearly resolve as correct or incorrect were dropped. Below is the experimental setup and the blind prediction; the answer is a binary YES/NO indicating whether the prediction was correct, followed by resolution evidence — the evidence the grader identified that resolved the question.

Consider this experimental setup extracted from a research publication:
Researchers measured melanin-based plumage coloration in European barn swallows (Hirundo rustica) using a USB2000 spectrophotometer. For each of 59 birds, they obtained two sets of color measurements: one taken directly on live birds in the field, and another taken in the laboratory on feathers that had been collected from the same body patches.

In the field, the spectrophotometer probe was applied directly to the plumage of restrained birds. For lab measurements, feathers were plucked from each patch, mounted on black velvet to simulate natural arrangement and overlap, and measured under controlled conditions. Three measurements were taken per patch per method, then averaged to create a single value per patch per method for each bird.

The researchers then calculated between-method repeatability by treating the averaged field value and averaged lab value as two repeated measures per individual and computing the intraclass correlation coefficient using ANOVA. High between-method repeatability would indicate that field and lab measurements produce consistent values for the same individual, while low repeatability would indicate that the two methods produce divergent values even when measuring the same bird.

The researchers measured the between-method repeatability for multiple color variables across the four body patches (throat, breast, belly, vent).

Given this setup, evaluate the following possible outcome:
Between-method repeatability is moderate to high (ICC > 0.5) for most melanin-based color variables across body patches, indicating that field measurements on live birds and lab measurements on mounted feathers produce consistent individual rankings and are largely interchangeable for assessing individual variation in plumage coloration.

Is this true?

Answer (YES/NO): NO